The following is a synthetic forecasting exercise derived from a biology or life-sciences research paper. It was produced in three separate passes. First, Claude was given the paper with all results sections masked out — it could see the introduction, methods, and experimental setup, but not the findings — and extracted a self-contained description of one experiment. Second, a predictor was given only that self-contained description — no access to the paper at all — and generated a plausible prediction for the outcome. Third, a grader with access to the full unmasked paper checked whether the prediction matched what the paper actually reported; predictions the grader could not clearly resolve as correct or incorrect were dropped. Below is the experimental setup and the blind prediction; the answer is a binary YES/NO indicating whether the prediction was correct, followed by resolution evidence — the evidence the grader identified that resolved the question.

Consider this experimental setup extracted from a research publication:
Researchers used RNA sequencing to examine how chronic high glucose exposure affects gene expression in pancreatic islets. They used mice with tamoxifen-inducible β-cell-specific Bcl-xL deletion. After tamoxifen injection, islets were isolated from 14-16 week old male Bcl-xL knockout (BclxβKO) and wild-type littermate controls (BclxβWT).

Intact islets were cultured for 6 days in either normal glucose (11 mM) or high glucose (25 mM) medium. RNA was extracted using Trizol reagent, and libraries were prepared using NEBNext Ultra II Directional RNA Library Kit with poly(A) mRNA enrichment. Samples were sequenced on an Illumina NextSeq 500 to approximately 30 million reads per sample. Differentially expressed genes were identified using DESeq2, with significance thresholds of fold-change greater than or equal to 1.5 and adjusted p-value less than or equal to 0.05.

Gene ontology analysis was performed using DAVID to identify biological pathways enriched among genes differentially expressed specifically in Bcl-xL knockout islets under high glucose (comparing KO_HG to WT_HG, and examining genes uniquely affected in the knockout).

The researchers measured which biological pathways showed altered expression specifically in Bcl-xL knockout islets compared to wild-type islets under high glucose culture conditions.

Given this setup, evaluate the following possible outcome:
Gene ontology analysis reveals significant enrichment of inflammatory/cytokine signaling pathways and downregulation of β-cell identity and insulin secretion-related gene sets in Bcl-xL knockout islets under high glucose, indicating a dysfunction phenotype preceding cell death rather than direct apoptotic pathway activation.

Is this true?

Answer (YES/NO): NO